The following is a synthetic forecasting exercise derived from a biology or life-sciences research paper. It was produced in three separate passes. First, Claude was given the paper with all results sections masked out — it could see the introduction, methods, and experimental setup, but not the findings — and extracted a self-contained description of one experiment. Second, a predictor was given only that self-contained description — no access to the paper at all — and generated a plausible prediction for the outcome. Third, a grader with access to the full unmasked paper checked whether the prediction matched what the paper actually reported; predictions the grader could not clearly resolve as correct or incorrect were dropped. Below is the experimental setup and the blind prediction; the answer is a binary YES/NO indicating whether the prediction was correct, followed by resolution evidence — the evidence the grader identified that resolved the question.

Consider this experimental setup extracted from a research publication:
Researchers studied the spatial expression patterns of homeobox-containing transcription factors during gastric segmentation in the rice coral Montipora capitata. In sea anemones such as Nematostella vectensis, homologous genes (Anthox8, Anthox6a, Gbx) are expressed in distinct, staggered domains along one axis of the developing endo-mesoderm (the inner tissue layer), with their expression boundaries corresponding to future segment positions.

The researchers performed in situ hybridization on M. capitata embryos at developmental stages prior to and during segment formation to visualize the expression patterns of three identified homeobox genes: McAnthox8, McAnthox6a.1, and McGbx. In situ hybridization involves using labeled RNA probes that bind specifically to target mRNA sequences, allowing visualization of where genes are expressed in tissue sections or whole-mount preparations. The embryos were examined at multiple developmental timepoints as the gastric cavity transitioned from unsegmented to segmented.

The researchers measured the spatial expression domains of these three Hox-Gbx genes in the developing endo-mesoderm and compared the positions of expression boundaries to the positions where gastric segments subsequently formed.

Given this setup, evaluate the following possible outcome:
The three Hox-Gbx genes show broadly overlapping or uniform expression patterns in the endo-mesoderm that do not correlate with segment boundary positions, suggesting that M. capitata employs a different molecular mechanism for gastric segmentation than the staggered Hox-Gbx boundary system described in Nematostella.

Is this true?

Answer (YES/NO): NO